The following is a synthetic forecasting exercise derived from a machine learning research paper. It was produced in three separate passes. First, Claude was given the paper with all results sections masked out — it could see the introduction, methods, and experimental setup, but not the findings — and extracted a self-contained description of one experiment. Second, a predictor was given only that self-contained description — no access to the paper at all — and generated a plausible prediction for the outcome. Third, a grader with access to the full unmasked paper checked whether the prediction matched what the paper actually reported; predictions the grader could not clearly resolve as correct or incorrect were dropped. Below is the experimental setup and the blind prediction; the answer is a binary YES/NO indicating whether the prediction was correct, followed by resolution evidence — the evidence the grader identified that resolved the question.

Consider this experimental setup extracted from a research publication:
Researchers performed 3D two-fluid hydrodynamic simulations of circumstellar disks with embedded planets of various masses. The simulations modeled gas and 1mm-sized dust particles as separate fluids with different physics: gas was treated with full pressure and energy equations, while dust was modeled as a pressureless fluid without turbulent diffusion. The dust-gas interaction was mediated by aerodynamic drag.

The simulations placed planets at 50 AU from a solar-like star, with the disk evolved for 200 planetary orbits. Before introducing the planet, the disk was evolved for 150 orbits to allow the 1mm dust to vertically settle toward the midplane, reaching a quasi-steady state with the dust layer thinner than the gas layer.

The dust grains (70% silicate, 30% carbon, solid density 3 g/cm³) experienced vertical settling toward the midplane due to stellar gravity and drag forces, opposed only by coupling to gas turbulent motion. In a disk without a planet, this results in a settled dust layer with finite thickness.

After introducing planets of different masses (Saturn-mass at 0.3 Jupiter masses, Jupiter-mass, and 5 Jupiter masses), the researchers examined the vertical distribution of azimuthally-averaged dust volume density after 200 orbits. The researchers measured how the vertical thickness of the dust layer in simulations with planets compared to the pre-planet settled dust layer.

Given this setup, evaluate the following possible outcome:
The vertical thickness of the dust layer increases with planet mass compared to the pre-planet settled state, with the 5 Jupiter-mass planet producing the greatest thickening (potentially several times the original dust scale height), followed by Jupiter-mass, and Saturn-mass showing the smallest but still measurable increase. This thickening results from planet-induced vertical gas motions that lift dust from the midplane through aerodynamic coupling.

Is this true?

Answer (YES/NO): NO